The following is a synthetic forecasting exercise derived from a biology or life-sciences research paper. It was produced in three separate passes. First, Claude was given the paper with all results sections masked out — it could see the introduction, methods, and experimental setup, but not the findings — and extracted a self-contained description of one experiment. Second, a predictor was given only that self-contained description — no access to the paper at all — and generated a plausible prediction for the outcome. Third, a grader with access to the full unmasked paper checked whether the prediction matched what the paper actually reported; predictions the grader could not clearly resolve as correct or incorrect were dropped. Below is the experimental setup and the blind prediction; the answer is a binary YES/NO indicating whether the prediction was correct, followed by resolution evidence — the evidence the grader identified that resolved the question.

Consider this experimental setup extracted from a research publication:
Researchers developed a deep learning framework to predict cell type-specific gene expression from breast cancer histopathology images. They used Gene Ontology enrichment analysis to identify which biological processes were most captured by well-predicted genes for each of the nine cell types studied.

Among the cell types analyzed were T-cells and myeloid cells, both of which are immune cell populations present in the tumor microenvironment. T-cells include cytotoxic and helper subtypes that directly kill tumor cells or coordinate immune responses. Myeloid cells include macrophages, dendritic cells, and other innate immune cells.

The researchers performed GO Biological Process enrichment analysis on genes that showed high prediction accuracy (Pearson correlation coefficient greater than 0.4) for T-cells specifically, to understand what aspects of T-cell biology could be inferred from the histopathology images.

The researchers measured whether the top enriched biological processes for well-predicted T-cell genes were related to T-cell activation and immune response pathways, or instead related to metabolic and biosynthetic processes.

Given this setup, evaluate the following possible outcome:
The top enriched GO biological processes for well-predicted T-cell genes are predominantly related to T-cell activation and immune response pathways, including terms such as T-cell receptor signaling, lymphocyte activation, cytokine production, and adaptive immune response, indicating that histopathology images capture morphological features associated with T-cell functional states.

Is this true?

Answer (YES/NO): YES